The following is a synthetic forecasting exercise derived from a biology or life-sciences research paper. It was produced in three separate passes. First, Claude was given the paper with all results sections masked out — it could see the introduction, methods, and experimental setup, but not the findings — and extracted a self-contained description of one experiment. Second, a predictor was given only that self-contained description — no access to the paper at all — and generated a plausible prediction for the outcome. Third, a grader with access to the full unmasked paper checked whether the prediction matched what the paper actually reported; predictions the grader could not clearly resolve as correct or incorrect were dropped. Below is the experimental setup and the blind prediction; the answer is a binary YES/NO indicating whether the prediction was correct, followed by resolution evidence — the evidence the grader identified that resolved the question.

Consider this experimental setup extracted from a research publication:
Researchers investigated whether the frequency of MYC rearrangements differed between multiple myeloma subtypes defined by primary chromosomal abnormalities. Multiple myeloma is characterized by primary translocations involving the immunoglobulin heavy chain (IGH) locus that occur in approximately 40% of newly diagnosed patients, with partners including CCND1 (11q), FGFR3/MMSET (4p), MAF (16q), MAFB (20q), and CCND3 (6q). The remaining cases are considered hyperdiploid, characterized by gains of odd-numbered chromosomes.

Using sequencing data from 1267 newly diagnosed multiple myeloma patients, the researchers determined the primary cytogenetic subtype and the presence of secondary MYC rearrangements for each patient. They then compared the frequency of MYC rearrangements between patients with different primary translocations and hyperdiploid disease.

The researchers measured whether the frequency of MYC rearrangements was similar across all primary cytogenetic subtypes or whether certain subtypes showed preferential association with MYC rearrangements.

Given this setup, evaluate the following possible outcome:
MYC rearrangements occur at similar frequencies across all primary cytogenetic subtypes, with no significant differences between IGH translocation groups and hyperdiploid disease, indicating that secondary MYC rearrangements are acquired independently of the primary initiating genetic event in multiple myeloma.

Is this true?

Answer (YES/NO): NO